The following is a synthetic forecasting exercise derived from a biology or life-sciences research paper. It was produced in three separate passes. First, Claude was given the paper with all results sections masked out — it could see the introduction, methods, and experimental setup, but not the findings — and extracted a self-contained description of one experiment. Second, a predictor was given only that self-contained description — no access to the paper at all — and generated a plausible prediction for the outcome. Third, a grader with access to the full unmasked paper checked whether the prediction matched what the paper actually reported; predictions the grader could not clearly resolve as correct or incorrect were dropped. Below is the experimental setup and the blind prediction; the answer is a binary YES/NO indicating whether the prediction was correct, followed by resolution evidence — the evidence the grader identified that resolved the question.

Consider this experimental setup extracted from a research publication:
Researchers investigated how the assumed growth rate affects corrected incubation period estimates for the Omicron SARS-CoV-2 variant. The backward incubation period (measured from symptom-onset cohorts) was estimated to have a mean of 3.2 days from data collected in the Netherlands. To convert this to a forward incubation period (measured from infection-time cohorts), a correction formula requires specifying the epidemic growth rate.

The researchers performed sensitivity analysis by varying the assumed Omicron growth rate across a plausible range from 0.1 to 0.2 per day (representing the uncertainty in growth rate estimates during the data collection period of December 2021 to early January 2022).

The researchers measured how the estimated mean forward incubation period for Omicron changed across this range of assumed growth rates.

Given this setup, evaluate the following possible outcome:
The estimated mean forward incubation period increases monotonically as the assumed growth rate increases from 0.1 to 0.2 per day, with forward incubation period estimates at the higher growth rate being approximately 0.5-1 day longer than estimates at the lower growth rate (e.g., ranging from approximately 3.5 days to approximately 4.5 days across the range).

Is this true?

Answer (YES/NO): YES